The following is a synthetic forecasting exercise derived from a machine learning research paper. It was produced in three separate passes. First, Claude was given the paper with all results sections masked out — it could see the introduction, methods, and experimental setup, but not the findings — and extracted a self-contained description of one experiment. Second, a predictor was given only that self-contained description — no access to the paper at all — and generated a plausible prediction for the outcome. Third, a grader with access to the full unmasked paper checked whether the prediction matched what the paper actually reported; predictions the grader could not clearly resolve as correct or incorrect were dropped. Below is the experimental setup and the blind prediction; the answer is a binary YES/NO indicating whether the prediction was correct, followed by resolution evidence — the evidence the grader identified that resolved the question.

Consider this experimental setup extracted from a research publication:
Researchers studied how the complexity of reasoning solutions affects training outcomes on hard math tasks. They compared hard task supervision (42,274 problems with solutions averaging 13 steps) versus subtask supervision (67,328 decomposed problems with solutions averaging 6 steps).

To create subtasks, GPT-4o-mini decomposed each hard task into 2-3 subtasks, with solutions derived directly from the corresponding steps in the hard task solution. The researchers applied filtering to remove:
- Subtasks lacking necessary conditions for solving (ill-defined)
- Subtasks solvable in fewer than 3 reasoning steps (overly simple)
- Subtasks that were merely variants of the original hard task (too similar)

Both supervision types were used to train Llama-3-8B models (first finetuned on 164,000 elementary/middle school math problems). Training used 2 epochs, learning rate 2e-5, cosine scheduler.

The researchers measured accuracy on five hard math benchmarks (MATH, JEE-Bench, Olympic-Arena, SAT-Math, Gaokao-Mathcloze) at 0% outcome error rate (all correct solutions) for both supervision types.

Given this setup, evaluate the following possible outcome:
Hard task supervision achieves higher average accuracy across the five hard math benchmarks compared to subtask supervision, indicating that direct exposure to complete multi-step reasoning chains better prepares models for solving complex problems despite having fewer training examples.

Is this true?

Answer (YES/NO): YES